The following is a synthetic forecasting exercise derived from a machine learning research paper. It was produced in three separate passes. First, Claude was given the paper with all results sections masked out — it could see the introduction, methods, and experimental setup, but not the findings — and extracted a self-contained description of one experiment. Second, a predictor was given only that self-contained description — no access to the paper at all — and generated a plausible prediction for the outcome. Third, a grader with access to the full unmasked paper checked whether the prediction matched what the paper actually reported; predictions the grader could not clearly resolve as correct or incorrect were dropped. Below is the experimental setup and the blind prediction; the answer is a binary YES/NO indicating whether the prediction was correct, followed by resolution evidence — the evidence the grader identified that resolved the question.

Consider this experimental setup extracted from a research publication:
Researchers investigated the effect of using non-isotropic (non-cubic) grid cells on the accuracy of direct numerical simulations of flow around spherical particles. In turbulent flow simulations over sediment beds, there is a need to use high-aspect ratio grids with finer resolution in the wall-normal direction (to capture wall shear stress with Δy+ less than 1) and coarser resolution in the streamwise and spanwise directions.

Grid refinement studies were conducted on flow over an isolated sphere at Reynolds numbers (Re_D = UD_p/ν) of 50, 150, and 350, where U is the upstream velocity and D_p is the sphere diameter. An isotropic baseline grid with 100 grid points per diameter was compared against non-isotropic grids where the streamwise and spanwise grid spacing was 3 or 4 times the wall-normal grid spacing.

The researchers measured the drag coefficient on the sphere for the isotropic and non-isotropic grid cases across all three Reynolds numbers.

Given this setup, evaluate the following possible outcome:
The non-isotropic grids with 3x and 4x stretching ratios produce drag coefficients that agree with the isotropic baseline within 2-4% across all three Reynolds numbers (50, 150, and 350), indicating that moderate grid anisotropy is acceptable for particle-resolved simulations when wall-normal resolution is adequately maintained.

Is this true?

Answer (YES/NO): YES